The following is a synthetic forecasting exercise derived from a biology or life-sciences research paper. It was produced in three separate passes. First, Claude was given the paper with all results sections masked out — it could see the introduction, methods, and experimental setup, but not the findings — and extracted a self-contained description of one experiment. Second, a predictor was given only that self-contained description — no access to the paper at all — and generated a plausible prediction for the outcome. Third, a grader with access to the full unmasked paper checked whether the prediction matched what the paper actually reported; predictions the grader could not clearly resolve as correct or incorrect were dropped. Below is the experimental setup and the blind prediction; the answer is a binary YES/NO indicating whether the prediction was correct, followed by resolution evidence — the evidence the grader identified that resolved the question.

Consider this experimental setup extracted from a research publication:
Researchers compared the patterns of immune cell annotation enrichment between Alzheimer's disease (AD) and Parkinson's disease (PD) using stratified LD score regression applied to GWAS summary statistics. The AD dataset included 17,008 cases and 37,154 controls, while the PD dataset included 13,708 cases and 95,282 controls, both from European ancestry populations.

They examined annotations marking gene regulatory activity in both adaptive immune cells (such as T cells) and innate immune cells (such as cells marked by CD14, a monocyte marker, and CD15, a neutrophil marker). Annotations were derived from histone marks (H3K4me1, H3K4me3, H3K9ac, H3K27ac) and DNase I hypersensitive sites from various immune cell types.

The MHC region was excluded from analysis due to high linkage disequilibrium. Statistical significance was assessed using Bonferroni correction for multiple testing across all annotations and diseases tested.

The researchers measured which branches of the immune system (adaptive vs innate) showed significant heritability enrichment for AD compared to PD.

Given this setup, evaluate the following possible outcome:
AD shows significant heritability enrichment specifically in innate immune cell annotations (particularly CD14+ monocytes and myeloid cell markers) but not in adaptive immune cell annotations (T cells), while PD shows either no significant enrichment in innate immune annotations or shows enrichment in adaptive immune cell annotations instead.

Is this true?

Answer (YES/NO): NO